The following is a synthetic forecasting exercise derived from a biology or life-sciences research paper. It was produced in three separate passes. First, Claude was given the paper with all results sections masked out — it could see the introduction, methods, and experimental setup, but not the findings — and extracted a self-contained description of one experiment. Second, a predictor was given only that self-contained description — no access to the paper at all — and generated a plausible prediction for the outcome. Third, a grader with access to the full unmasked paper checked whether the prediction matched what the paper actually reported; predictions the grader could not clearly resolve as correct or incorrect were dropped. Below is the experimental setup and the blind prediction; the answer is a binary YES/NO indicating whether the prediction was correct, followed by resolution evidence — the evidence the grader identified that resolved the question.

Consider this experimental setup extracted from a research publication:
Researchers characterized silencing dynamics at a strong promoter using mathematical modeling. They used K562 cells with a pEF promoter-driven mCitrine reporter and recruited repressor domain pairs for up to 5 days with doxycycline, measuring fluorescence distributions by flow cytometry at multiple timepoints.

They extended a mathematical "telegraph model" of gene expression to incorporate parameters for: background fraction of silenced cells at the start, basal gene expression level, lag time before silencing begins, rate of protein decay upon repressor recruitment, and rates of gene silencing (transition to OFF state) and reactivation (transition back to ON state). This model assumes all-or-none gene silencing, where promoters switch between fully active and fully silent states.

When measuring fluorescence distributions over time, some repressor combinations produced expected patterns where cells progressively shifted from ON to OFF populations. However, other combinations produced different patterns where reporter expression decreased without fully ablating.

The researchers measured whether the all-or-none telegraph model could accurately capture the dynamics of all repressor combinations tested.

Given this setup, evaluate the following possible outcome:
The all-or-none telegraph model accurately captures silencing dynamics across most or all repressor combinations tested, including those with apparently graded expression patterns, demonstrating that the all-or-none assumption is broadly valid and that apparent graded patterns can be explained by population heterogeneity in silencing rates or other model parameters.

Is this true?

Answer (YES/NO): NO